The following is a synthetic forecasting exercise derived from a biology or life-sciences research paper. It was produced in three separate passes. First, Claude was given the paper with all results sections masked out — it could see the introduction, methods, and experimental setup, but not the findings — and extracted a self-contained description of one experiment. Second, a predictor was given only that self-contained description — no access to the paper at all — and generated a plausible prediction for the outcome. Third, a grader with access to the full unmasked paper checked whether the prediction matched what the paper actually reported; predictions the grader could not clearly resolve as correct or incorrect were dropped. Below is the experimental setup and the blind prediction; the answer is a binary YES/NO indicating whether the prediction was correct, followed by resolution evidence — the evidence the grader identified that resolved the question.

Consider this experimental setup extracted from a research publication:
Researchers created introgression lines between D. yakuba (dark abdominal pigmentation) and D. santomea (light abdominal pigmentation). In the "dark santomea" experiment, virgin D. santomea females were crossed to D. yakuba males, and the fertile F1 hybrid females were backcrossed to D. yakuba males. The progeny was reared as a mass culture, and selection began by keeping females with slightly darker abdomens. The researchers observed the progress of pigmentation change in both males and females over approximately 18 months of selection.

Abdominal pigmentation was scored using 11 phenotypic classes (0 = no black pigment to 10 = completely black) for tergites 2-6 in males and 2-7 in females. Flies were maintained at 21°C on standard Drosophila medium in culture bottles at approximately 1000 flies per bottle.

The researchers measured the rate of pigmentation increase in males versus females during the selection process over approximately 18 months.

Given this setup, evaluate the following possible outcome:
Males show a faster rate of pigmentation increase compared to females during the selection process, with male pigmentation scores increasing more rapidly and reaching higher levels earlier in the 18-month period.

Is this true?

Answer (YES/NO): YES